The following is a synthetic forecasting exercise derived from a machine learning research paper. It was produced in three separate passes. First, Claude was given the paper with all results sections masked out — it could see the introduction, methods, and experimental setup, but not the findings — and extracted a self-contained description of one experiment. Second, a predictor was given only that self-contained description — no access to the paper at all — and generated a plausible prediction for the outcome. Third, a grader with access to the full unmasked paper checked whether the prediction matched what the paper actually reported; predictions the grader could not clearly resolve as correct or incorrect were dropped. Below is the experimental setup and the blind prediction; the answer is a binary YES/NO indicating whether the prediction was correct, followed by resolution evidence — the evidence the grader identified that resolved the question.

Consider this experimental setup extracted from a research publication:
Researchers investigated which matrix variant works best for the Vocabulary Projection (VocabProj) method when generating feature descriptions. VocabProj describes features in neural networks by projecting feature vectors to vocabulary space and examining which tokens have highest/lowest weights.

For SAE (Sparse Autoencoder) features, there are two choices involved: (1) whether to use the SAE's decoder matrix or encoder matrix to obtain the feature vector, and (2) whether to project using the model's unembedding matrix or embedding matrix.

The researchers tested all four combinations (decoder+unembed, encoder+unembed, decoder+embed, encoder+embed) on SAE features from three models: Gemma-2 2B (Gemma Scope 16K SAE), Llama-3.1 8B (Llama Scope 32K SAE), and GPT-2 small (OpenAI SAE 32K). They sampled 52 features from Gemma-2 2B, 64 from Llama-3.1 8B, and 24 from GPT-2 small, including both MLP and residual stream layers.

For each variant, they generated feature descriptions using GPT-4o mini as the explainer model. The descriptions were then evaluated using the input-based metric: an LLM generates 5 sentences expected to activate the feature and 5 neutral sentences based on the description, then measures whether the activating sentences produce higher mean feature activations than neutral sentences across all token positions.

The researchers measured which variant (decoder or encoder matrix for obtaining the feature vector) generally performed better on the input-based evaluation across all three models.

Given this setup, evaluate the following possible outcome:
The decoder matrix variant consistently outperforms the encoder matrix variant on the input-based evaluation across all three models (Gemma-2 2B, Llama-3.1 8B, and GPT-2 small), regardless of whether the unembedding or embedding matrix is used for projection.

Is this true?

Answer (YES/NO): YES